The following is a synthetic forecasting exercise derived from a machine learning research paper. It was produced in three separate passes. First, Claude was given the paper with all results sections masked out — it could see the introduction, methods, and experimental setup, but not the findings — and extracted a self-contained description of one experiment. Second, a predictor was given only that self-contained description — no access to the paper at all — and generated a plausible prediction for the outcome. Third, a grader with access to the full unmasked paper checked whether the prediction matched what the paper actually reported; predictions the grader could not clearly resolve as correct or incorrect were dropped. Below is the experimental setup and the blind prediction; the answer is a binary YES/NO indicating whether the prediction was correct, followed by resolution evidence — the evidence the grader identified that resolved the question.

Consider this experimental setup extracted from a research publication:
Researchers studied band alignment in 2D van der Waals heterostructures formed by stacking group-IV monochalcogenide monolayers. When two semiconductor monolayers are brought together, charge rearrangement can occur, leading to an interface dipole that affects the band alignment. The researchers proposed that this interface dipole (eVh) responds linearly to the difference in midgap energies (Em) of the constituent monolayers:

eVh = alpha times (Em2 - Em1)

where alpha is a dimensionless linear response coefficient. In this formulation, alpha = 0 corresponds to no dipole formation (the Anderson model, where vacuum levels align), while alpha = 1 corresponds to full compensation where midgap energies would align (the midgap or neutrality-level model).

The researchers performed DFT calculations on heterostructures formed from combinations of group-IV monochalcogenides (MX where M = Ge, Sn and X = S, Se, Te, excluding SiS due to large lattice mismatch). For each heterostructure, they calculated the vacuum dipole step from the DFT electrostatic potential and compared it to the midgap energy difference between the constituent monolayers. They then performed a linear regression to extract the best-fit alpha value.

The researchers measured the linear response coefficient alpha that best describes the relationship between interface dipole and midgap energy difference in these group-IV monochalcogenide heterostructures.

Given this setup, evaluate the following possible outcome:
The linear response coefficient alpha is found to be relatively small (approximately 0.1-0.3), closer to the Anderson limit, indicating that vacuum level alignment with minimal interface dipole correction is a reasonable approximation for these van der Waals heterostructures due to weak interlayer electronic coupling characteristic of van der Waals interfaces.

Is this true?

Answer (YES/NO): NO